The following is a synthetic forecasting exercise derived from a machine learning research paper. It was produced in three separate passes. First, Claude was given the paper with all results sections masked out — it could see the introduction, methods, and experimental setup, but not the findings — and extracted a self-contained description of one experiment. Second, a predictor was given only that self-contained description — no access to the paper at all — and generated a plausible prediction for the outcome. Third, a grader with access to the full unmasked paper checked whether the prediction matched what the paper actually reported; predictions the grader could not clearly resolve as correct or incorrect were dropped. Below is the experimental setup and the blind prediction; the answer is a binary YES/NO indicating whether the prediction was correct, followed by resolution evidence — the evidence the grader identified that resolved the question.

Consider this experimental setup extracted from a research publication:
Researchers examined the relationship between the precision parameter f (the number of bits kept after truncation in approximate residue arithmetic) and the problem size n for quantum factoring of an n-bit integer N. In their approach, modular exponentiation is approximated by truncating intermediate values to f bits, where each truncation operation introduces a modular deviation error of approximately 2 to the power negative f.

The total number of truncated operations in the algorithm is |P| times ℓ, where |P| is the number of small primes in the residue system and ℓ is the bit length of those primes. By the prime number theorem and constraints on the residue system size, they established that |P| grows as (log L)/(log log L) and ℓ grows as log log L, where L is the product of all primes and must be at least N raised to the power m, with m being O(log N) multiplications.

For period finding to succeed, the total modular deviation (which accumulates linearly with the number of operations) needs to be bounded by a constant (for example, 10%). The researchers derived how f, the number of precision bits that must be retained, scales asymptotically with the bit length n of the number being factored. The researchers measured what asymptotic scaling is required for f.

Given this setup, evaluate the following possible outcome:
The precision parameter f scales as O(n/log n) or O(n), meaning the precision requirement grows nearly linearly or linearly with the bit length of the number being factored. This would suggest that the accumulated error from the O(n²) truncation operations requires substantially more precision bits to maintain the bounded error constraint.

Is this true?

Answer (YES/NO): NO